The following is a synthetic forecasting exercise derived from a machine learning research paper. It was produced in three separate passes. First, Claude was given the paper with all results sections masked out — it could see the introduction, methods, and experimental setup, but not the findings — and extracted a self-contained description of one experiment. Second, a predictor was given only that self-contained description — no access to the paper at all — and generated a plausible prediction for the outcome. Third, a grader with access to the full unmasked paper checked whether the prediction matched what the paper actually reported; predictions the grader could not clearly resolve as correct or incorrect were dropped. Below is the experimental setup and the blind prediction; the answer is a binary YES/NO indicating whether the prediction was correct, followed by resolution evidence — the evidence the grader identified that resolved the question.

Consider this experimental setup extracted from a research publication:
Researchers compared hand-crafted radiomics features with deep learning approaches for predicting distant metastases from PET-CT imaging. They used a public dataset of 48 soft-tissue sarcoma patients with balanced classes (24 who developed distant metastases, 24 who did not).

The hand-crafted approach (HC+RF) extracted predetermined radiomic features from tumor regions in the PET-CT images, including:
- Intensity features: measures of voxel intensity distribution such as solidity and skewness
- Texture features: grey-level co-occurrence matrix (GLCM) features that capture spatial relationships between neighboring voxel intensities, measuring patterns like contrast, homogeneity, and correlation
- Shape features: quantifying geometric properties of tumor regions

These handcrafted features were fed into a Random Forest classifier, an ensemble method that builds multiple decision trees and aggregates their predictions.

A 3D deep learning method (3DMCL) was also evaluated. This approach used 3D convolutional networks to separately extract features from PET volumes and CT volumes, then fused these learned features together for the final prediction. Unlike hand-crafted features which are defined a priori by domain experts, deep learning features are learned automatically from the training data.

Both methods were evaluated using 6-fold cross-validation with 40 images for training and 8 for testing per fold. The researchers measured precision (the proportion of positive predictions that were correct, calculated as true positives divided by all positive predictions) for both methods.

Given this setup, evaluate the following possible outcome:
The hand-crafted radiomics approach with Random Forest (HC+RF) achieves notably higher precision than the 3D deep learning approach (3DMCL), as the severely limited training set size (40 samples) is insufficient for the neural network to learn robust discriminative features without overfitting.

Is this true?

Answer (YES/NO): NO